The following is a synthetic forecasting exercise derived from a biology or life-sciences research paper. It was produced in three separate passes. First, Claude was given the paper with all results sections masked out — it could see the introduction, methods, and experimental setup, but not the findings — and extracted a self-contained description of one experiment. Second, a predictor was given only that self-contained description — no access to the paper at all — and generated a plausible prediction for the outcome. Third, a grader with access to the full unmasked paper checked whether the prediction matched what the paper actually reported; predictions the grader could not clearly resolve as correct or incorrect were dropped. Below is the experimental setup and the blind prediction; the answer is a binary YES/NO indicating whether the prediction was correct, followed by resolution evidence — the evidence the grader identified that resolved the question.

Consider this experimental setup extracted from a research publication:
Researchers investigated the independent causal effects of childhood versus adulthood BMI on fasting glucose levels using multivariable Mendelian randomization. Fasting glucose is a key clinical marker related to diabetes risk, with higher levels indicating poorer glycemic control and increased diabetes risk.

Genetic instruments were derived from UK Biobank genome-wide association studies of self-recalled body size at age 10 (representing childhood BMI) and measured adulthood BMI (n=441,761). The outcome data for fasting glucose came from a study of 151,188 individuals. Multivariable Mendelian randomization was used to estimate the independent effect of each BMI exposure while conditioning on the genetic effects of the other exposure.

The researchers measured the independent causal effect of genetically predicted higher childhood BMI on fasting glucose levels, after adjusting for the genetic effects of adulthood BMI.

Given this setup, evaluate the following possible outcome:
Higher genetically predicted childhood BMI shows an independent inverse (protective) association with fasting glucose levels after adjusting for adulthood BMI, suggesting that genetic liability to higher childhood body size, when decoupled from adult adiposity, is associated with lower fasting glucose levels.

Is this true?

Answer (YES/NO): YES